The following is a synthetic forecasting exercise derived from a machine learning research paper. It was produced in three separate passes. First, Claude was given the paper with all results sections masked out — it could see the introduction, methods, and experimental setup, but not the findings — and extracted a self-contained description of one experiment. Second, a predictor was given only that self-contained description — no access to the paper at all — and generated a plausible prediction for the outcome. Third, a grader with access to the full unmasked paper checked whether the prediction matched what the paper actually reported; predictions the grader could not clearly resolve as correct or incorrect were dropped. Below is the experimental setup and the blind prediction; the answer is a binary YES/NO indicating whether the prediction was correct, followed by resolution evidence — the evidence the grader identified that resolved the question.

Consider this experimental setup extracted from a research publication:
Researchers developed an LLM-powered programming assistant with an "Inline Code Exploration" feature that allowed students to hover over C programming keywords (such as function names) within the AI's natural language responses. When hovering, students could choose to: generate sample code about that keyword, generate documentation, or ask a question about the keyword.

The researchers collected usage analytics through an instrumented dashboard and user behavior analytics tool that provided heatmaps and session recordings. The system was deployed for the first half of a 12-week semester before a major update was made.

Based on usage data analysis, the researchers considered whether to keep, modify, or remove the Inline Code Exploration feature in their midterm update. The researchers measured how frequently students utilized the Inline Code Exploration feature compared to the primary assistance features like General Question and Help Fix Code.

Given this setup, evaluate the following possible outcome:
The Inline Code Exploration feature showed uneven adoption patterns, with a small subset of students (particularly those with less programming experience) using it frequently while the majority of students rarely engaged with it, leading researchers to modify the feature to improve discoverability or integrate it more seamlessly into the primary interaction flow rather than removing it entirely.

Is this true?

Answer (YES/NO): NO